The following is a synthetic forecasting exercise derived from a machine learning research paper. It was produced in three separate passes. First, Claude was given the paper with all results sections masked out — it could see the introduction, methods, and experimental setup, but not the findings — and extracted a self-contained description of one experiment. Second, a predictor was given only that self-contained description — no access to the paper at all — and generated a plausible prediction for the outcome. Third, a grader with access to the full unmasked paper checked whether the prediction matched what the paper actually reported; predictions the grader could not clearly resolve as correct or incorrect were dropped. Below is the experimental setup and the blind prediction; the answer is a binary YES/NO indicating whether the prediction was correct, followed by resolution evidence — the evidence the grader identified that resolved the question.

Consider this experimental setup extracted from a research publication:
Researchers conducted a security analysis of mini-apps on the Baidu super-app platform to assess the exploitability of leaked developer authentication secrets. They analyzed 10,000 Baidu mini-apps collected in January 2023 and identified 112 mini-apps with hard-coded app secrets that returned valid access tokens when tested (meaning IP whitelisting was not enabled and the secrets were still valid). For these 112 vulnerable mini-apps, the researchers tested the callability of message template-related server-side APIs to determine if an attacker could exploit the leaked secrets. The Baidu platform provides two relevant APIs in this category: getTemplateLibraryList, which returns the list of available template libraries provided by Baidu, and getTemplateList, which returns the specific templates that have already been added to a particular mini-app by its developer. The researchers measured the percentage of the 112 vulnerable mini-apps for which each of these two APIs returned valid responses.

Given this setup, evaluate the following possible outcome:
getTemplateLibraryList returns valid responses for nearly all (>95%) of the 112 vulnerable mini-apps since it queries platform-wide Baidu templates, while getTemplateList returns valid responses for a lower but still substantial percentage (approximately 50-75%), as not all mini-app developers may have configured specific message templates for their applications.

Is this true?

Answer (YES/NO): YES